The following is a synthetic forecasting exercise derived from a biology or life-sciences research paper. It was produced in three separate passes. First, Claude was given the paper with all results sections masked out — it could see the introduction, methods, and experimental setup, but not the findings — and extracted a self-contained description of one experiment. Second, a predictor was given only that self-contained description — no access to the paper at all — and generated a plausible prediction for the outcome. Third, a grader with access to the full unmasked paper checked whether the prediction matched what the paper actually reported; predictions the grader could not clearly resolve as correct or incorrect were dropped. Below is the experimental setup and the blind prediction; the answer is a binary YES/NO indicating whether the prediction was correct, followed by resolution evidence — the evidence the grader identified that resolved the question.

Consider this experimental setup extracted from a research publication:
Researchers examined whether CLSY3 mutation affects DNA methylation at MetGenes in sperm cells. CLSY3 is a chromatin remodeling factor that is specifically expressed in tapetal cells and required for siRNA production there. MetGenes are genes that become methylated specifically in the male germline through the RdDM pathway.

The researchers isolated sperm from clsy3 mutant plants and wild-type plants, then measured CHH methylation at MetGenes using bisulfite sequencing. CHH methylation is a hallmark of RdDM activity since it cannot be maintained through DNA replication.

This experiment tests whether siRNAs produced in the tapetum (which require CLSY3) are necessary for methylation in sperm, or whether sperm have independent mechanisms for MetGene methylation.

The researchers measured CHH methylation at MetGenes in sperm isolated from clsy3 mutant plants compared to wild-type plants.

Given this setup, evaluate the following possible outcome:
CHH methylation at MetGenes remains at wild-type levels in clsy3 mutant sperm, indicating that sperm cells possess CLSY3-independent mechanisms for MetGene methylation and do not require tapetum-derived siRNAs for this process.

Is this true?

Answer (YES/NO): NO